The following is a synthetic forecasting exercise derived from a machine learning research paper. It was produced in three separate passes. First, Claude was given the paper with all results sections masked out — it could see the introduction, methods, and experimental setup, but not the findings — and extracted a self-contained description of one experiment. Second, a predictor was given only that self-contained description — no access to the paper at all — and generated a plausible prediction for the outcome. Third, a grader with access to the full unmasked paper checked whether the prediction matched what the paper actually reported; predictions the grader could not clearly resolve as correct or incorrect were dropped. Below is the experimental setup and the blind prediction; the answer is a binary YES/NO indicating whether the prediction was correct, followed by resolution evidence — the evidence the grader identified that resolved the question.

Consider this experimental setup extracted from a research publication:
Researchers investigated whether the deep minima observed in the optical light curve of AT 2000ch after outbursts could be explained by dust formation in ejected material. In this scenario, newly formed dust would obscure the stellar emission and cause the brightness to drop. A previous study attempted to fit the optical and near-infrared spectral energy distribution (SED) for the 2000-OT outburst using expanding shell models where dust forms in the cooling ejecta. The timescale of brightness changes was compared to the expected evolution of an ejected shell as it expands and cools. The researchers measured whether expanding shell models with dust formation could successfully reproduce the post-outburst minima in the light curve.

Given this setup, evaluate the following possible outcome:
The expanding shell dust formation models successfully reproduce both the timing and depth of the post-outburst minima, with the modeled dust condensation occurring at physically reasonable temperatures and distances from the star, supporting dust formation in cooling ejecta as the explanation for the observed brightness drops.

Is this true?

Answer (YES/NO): NO